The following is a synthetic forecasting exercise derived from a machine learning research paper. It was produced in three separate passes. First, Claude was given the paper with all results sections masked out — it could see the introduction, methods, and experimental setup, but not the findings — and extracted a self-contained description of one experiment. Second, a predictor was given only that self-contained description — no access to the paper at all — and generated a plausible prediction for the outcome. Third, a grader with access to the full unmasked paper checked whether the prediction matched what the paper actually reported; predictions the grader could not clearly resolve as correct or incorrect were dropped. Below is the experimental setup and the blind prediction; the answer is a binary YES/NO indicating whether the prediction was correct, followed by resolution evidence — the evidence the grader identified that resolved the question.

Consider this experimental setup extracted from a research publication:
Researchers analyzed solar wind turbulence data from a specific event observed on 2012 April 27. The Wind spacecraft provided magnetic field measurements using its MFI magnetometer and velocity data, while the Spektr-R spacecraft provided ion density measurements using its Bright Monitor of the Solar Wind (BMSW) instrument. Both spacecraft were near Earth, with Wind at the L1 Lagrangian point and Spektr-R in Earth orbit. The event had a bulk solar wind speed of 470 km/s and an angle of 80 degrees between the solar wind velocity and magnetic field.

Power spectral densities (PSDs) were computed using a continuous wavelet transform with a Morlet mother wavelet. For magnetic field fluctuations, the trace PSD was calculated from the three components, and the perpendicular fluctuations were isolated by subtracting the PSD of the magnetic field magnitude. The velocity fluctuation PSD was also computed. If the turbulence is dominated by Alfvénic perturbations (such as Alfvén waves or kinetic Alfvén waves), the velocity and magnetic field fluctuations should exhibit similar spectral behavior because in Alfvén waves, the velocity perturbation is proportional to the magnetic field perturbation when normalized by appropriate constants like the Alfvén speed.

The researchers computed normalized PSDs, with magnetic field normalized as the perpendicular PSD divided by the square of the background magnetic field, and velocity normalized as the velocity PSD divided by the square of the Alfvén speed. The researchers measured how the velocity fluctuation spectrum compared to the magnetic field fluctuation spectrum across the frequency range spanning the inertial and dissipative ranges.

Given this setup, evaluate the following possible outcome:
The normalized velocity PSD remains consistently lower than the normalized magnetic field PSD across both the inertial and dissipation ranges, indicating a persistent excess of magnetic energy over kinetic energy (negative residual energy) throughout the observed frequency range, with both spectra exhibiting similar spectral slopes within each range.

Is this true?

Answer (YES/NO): NO